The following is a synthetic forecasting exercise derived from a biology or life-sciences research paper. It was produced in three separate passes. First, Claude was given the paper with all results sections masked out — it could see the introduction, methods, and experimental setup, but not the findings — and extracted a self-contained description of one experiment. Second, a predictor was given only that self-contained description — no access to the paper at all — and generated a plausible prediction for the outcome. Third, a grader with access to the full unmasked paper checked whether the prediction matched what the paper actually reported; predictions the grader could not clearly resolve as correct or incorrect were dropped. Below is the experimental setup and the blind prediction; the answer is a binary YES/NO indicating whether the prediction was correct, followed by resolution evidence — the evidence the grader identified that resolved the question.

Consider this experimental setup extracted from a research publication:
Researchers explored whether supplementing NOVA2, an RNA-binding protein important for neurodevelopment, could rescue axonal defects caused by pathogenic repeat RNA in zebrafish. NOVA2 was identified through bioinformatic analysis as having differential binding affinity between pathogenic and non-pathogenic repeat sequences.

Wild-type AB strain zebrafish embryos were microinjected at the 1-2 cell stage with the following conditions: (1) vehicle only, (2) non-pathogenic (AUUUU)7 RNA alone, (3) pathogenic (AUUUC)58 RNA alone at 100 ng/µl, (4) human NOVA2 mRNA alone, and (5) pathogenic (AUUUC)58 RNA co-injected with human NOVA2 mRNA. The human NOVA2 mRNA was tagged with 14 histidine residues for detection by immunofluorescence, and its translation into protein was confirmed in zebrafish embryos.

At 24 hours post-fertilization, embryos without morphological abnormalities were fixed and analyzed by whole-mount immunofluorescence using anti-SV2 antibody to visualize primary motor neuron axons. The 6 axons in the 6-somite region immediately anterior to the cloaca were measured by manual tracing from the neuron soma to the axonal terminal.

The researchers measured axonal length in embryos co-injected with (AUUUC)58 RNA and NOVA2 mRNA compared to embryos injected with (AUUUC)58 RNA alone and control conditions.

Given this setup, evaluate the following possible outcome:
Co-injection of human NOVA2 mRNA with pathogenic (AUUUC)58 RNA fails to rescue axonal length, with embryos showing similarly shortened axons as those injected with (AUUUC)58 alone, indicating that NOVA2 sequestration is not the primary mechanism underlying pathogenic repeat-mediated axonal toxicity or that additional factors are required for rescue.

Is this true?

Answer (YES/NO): NO